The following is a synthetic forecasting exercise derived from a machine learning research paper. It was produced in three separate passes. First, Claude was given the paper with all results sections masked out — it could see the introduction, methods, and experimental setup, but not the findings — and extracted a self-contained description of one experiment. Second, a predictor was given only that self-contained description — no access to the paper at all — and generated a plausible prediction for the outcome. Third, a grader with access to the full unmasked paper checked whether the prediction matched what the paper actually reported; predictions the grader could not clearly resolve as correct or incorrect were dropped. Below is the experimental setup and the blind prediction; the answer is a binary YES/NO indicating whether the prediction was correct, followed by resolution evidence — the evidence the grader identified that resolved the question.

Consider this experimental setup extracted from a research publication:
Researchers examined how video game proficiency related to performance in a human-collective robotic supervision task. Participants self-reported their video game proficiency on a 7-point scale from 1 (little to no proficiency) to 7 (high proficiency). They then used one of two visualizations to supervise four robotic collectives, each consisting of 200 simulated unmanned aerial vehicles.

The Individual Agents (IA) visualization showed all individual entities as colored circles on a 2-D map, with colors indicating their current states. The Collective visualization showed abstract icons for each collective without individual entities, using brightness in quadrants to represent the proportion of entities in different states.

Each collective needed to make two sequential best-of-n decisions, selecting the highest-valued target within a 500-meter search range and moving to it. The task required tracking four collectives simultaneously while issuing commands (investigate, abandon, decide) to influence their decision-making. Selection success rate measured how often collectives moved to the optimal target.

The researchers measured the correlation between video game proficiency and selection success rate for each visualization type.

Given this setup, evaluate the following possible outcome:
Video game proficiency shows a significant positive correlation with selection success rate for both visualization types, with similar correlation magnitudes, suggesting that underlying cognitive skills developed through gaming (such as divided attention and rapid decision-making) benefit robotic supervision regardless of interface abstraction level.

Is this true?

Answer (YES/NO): NO